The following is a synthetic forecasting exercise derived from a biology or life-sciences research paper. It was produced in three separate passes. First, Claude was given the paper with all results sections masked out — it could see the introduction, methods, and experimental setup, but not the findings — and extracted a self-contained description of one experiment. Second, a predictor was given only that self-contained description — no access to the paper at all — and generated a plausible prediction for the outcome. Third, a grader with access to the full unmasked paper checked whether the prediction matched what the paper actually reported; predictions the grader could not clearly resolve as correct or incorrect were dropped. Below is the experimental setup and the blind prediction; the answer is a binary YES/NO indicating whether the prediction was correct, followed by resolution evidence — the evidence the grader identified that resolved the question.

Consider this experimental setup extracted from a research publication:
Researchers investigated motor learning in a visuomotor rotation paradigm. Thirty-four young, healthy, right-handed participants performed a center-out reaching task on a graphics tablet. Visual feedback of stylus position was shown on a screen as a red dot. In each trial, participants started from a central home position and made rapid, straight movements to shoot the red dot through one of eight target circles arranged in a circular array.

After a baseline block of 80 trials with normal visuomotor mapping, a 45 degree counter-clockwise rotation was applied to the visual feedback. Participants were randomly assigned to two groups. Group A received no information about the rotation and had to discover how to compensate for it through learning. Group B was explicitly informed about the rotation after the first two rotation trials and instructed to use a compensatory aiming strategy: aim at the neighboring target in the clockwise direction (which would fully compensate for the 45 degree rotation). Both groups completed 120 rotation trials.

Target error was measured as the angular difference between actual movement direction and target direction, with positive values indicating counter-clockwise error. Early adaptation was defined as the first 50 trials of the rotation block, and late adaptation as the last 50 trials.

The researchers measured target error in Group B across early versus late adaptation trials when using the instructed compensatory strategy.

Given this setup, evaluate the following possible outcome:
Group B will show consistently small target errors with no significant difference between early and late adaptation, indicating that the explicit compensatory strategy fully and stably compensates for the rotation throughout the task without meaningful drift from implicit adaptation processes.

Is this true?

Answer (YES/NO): NO